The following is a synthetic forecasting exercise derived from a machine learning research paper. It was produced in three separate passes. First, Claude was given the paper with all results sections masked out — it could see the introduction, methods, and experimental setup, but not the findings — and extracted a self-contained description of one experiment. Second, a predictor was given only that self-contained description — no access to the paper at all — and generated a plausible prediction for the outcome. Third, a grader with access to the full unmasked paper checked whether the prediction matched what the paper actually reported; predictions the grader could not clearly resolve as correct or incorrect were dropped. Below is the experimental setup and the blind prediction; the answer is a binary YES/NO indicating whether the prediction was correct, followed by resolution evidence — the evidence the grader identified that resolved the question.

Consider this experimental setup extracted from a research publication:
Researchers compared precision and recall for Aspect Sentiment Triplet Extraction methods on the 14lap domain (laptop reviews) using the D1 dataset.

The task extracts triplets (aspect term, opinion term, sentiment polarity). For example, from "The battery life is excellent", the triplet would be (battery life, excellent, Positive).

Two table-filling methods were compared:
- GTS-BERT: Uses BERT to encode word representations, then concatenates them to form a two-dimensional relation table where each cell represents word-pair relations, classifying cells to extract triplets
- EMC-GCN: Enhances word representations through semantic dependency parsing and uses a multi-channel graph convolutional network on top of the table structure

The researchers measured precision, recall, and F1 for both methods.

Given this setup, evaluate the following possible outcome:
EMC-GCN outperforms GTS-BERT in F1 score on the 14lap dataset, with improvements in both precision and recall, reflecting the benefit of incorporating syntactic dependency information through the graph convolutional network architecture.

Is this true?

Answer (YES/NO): YES